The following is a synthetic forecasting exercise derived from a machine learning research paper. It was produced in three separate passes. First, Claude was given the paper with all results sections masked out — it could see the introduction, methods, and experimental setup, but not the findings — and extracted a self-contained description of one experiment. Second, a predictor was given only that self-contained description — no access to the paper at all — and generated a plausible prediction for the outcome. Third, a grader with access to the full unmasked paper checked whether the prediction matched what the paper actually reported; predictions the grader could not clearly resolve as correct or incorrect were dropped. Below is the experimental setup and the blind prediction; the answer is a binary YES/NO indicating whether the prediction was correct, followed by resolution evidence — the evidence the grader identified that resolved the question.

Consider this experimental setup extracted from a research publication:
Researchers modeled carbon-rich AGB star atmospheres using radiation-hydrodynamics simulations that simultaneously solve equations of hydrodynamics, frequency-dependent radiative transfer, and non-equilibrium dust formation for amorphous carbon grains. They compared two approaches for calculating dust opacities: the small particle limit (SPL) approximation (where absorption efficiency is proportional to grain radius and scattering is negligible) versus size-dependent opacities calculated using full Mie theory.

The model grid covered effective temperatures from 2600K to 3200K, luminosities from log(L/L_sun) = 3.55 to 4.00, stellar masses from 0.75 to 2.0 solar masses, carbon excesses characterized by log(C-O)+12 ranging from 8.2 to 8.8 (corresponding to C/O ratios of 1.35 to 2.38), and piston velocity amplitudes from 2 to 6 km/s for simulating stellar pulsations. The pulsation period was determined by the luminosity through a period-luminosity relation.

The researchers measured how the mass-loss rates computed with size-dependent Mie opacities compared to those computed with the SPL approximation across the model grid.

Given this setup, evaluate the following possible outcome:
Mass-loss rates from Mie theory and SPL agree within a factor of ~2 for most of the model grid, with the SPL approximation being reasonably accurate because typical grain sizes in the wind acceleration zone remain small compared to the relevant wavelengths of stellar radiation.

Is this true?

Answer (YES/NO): NO